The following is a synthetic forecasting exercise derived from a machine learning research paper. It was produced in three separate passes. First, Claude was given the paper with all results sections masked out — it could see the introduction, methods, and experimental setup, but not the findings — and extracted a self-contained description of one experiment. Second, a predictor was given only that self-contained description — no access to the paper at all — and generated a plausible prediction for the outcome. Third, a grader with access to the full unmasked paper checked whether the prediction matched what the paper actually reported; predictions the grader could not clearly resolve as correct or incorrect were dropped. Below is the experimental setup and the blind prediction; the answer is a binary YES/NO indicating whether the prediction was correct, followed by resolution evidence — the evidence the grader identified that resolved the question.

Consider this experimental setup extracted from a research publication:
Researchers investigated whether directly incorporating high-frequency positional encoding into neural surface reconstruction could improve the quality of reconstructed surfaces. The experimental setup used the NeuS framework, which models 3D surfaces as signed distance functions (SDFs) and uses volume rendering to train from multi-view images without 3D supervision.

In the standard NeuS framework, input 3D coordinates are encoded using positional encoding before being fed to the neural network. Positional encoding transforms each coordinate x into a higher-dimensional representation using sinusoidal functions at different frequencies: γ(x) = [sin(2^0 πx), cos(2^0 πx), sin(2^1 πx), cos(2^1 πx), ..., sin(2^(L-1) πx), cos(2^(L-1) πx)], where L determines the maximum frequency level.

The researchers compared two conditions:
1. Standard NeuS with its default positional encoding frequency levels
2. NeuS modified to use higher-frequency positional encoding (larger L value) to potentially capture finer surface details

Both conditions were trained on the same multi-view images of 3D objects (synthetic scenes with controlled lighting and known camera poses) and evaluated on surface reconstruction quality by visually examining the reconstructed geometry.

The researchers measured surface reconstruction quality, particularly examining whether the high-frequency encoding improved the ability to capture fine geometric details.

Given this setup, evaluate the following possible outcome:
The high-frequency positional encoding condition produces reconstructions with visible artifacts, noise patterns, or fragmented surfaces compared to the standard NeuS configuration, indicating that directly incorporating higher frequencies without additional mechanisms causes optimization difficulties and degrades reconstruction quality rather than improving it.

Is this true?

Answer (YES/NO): YES